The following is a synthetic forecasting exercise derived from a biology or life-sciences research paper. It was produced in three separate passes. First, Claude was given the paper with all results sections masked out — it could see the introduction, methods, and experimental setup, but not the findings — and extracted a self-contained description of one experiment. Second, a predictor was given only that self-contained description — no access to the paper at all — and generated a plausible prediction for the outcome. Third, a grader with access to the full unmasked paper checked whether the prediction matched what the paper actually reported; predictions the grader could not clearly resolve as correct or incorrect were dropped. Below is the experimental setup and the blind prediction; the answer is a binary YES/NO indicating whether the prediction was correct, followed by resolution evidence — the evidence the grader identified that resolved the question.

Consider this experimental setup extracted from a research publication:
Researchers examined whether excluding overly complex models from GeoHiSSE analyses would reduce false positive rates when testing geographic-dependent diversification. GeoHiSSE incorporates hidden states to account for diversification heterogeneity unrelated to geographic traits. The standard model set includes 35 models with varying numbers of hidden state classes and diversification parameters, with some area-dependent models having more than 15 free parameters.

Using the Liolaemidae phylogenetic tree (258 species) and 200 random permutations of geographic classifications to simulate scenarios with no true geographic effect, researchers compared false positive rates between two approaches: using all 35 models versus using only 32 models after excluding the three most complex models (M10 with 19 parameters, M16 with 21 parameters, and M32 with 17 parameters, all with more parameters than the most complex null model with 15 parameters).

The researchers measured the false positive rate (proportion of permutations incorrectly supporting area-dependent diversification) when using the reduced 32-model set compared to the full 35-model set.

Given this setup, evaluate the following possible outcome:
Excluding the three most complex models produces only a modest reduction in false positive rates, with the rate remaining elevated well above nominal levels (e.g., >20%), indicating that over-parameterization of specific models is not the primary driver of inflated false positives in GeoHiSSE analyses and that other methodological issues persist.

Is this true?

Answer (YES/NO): NO